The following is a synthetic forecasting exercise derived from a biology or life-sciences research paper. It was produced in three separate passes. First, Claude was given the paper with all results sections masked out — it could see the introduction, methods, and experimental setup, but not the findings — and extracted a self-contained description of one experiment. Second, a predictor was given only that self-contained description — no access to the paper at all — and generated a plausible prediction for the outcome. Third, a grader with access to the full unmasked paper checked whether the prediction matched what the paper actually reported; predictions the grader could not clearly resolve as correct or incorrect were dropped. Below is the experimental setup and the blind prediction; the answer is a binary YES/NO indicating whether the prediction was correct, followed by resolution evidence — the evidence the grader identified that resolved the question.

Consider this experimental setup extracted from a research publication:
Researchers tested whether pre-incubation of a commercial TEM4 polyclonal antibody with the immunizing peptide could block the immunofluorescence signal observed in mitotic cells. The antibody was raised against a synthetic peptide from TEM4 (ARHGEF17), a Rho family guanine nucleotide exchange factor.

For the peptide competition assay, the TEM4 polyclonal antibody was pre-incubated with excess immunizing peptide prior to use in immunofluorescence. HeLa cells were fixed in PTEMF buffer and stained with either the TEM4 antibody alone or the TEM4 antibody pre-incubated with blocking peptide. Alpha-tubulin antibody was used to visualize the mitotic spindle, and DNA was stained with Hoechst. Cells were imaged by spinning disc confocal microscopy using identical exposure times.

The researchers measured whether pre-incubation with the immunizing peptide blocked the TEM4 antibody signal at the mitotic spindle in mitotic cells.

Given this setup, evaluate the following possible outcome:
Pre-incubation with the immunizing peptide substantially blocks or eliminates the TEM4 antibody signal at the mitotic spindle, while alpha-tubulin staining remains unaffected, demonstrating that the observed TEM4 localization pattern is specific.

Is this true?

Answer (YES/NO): NO